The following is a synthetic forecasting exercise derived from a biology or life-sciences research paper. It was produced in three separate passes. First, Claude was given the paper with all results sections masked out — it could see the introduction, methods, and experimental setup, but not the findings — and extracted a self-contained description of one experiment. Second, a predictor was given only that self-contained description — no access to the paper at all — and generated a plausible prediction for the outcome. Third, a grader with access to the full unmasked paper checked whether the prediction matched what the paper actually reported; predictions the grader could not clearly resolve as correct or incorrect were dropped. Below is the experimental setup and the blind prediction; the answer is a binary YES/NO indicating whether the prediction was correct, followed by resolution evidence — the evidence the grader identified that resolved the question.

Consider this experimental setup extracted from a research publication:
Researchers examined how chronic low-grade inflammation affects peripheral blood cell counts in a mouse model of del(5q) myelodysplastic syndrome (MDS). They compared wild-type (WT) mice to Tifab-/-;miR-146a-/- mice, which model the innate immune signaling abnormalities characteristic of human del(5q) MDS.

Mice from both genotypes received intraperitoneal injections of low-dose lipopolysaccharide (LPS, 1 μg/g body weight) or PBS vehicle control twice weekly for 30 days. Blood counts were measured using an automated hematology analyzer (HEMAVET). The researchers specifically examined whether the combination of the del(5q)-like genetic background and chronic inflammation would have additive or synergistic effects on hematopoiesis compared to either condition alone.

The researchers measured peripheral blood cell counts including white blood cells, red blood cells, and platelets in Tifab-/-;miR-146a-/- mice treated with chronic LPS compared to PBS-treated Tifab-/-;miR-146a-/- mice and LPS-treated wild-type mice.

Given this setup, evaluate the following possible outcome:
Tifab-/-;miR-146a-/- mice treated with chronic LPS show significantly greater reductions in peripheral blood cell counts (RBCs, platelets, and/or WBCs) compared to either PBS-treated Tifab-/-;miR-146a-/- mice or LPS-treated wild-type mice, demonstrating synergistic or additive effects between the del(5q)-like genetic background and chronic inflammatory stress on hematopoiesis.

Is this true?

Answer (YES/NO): NO